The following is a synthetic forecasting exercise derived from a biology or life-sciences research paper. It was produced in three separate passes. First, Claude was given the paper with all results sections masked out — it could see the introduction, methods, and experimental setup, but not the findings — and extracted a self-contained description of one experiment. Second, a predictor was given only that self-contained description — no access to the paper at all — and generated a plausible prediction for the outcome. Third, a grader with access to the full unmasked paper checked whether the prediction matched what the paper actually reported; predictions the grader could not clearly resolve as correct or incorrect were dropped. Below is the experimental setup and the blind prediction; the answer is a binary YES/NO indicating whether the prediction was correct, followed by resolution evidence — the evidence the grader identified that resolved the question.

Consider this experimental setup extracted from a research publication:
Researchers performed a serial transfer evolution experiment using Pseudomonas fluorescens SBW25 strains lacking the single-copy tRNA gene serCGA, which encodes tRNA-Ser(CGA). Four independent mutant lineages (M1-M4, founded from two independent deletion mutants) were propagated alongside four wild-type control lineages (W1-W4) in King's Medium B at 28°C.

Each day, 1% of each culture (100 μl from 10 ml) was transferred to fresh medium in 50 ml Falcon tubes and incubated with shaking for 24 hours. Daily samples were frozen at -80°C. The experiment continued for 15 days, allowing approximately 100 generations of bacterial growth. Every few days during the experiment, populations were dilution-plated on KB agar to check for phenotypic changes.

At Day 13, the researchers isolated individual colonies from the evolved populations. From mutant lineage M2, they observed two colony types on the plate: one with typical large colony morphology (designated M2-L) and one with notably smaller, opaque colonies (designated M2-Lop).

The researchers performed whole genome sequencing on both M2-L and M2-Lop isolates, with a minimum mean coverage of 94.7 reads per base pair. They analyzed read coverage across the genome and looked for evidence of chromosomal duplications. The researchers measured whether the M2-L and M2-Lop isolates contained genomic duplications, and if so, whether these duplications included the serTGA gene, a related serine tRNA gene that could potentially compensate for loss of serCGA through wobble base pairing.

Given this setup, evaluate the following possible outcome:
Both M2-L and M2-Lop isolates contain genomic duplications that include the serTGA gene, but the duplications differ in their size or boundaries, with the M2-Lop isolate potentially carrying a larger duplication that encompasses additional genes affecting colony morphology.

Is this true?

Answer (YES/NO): NO